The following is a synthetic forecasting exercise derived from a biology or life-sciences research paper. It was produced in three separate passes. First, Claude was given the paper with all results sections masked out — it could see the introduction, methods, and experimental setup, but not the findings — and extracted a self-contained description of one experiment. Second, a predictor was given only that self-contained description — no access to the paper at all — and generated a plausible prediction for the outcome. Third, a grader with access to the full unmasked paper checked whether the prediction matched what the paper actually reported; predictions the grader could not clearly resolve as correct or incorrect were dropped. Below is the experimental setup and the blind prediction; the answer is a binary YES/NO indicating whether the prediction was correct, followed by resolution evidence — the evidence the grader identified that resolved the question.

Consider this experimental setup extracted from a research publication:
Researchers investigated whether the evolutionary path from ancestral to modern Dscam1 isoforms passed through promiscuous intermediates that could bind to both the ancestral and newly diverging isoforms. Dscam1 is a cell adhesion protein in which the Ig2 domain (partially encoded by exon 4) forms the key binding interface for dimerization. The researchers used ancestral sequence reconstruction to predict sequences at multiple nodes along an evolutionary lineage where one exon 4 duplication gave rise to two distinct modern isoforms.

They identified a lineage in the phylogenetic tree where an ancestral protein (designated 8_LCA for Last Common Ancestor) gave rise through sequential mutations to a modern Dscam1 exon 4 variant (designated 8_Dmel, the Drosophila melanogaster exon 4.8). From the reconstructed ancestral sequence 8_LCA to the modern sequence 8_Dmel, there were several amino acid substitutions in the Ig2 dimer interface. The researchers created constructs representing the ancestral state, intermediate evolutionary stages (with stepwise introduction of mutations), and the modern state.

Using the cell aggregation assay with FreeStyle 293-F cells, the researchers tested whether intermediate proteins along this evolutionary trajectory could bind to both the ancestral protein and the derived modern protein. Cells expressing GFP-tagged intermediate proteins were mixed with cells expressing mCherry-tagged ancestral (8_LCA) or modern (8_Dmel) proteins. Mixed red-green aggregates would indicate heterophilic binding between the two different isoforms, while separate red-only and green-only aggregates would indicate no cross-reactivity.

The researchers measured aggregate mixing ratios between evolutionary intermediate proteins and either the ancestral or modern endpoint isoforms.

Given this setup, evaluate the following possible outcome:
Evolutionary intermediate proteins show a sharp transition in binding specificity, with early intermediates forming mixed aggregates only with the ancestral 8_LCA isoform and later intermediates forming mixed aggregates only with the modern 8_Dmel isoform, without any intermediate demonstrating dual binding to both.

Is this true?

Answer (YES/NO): NO